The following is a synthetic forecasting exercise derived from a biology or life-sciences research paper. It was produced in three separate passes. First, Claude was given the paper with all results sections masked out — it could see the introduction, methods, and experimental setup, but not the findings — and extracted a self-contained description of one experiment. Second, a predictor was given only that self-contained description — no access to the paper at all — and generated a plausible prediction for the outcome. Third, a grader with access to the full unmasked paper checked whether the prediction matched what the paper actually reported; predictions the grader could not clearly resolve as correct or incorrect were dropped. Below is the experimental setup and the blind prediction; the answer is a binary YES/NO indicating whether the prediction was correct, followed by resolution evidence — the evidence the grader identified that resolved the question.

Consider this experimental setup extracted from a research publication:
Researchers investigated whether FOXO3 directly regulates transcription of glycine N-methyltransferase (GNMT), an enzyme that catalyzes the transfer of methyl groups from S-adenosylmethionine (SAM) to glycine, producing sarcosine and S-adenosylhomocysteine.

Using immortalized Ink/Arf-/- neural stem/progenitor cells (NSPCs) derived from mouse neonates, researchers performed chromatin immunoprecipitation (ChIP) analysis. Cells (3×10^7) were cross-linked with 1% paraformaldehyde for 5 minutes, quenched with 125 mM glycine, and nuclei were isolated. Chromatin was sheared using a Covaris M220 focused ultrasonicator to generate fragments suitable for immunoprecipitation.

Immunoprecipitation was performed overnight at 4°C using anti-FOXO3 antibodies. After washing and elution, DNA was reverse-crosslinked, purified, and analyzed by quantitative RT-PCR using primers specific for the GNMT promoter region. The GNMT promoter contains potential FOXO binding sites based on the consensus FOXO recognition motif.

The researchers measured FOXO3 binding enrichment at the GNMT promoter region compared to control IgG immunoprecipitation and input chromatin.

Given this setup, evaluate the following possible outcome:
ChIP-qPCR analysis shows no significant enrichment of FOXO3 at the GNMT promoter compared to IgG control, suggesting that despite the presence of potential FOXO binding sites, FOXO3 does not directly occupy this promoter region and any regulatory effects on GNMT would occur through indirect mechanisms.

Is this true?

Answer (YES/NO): NO